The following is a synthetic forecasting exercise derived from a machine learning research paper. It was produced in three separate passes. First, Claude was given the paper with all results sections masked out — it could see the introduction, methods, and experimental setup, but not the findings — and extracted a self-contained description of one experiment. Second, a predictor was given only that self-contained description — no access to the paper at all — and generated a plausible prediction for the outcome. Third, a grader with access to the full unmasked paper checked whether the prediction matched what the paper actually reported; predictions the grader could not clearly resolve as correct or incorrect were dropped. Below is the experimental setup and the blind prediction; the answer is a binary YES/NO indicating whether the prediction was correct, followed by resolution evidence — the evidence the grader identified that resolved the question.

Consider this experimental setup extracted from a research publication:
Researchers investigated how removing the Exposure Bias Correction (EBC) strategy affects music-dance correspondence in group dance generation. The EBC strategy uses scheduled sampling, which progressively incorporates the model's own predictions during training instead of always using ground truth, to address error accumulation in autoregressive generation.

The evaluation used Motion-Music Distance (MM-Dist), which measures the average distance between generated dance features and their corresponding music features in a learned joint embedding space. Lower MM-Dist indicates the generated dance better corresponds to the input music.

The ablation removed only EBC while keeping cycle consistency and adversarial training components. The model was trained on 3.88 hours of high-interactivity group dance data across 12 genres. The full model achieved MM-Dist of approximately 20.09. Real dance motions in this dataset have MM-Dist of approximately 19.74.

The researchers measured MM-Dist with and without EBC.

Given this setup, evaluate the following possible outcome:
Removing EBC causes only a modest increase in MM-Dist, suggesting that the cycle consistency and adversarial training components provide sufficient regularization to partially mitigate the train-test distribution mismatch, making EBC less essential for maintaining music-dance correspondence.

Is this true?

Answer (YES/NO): YES